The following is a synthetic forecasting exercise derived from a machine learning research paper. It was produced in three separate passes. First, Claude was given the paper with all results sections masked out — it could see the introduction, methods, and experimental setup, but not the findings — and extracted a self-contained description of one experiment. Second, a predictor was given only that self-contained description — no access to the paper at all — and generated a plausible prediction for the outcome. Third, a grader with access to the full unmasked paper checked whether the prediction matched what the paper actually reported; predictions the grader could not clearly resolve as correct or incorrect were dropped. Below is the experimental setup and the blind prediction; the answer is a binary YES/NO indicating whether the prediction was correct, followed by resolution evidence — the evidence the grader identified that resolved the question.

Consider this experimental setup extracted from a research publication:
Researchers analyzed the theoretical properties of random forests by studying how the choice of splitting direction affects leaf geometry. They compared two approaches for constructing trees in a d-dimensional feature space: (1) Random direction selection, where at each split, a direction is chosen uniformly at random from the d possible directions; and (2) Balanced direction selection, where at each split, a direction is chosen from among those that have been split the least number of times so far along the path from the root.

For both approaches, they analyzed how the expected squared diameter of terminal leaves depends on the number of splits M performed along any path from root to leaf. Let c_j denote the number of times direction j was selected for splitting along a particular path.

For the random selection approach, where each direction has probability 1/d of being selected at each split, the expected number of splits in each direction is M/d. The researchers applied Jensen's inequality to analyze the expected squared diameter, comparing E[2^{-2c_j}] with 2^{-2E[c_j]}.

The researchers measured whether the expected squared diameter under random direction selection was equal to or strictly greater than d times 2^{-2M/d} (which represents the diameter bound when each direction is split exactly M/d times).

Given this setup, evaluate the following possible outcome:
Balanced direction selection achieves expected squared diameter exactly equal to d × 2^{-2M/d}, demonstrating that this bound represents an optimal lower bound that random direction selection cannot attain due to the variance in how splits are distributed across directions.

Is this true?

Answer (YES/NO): NO